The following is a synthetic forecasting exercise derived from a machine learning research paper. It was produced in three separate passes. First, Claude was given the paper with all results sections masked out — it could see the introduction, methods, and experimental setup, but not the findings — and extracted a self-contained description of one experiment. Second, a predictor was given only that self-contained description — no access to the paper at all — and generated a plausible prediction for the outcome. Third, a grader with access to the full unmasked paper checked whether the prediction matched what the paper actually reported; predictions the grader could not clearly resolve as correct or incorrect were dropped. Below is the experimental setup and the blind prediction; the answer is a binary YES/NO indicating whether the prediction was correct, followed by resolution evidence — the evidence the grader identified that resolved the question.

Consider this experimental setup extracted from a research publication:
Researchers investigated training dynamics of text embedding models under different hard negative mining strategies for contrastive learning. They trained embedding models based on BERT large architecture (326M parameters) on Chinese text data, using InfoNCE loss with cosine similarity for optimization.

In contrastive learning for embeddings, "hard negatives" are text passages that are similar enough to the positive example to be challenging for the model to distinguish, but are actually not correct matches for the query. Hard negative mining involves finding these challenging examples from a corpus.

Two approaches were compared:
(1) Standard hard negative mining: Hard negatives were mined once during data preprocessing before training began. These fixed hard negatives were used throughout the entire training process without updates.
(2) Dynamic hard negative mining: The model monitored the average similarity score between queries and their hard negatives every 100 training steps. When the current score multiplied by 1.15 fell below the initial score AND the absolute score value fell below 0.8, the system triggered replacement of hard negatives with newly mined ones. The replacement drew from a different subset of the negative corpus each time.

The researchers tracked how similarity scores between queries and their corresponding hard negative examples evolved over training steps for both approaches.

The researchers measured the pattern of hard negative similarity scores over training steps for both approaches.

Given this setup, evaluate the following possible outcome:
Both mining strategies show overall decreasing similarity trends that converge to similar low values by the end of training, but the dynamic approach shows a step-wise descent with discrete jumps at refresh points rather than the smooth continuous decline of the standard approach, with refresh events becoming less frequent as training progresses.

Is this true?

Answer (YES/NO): NO